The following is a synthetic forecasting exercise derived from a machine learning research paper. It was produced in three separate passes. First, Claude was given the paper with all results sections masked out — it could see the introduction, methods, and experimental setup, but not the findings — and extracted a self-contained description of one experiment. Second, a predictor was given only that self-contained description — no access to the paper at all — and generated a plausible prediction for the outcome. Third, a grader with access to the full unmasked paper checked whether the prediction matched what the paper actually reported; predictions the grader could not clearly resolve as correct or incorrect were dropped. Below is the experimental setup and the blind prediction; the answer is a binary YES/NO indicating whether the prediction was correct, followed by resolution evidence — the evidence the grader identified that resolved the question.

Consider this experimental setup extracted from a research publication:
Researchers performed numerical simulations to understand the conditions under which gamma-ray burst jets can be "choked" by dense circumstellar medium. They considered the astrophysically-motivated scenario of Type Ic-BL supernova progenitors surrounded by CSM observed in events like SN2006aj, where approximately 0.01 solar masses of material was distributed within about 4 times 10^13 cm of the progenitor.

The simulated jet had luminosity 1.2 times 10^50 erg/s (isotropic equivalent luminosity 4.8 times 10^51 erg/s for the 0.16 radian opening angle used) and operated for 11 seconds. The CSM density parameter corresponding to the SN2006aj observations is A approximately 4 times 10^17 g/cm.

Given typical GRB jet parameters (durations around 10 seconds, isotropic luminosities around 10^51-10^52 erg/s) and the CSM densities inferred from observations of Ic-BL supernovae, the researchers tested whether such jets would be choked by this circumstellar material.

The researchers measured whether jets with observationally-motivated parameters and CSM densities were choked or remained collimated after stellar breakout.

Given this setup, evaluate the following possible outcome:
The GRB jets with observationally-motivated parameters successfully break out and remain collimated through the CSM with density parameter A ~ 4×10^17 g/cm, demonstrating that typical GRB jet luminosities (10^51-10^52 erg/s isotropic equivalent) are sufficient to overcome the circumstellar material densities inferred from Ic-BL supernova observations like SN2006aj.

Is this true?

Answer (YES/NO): YES